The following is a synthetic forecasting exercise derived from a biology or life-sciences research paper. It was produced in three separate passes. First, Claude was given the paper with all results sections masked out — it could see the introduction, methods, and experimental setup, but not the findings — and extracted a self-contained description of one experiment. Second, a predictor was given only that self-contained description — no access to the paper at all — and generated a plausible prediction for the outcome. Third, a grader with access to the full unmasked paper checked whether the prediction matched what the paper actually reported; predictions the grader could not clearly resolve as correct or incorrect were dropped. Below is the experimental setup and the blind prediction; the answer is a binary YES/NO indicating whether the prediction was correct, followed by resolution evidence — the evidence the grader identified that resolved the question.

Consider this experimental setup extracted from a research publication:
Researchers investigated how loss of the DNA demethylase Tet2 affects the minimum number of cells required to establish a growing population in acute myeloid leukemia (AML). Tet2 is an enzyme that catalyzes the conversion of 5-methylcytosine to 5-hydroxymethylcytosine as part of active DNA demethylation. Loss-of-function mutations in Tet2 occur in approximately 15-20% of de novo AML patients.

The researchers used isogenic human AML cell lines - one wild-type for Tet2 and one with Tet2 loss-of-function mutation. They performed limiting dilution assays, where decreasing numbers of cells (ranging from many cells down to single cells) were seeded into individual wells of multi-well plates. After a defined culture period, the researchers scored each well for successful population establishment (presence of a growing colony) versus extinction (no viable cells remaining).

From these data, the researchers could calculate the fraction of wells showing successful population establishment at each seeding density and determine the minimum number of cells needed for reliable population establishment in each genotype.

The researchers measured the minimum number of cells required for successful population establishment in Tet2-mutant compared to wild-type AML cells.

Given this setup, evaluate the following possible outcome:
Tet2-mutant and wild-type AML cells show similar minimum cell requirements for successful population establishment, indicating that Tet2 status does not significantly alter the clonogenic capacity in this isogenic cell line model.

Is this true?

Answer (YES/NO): NO